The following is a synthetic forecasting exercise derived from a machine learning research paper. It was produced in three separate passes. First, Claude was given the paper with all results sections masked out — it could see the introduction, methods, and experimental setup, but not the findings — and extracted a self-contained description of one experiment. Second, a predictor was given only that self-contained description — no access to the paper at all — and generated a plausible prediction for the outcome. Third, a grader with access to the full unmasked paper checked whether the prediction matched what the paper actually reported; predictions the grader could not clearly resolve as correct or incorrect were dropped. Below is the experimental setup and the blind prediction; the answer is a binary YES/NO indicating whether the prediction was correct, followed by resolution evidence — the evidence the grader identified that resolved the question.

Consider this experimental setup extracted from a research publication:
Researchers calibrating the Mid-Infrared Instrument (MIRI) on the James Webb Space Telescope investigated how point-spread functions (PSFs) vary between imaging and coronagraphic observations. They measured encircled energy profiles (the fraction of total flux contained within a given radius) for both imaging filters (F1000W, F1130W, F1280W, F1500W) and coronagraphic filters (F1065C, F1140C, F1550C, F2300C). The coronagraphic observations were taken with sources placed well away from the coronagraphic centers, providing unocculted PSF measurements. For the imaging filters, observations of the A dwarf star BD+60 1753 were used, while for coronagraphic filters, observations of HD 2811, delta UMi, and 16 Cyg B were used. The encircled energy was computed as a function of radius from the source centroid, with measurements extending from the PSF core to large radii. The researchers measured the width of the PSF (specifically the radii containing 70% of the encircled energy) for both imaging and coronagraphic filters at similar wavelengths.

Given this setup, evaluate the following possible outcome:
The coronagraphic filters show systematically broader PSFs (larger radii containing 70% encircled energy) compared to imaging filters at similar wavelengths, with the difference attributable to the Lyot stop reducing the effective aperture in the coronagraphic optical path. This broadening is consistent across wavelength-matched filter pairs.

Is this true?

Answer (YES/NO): NO